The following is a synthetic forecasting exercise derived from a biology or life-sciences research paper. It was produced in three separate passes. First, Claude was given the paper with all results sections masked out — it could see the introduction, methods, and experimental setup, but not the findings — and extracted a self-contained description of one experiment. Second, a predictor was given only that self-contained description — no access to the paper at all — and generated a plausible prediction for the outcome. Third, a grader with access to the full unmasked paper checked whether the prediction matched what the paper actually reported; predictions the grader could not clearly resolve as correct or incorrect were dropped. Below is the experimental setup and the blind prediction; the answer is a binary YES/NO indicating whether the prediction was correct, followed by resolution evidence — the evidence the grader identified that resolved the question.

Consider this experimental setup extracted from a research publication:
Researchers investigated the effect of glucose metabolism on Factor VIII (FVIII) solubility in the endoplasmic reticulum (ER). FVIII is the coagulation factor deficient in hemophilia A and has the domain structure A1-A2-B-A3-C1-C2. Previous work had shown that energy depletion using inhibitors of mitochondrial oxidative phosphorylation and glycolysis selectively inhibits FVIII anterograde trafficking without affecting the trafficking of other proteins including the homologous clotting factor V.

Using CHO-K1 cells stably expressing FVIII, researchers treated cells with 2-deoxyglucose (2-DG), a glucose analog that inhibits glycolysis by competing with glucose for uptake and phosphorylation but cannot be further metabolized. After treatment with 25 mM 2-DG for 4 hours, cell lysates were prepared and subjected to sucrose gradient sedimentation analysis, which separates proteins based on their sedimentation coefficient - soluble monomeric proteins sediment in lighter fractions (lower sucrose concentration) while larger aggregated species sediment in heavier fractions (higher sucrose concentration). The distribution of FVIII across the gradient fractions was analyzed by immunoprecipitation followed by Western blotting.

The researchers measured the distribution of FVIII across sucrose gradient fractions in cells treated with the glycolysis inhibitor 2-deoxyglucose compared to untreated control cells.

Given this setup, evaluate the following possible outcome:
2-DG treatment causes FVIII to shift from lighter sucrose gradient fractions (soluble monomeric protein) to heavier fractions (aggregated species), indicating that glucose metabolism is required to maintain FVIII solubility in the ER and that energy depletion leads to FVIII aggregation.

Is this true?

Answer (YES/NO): YES